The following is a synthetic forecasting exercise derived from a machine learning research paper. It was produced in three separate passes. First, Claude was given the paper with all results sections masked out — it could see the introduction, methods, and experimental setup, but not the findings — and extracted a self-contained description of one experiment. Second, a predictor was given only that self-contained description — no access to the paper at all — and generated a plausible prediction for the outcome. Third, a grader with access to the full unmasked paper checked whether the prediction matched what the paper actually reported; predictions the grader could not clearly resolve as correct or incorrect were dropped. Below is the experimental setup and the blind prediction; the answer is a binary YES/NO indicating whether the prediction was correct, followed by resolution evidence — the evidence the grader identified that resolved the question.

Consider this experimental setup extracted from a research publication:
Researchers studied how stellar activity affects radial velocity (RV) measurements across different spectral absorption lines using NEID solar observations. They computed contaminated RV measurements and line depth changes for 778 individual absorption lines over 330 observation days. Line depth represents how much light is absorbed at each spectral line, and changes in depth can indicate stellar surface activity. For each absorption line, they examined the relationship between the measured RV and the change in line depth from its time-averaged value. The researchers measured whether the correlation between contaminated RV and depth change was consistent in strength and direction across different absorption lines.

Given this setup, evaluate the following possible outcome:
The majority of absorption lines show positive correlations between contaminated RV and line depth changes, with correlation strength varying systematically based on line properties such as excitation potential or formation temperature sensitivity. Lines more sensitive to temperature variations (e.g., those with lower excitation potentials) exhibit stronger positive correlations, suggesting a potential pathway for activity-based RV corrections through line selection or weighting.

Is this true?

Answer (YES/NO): NO